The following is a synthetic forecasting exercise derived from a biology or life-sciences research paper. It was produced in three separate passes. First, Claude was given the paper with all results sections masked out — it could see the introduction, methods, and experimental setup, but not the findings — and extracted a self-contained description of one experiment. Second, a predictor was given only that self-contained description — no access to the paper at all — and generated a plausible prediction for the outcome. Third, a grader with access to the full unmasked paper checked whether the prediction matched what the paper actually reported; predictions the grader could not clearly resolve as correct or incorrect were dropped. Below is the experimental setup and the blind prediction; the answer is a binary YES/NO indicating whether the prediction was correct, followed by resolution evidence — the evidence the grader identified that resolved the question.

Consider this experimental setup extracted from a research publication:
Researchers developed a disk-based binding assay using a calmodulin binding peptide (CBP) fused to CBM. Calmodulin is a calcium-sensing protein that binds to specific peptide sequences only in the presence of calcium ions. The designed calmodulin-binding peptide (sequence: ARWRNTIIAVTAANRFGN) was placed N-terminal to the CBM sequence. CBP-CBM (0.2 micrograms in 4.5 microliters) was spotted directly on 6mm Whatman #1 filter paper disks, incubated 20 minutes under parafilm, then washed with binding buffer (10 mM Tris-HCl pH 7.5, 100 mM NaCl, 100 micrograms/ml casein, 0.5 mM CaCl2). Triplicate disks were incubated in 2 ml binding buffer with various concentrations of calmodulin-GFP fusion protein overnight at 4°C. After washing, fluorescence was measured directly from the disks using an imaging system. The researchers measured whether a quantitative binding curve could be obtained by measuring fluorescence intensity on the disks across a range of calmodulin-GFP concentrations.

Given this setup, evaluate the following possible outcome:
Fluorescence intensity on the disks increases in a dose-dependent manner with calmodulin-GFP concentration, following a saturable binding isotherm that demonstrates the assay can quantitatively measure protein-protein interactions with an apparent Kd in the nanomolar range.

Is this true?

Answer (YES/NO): YES